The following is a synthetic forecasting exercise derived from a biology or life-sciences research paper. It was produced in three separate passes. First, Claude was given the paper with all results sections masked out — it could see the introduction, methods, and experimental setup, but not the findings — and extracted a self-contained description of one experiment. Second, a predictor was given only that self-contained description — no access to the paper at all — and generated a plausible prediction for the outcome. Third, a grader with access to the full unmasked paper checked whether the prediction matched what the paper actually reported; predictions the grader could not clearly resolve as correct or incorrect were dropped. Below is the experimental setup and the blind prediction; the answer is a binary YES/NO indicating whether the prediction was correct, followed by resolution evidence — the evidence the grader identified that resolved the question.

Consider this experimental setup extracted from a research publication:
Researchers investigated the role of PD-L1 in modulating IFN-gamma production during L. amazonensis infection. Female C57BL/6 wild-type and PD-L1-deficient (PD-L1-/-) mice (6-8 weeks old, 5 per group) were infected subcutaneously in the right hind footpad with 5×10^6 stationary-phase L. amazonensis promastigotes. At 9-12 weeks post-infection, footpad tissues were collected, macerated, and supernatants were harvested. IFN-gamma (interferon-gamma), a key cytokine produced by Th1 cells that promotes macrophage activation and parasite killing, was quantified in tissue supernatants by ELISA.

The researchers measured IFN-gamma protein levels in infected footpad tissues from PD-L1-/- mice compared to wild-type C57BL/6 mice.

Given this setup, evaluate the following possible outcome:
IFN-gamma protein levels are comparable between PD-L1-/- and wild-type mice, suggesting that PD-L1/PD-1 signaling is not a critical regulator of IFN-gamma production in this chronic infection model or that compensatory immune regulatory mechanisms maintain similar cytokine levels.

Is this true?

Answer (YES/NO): NO